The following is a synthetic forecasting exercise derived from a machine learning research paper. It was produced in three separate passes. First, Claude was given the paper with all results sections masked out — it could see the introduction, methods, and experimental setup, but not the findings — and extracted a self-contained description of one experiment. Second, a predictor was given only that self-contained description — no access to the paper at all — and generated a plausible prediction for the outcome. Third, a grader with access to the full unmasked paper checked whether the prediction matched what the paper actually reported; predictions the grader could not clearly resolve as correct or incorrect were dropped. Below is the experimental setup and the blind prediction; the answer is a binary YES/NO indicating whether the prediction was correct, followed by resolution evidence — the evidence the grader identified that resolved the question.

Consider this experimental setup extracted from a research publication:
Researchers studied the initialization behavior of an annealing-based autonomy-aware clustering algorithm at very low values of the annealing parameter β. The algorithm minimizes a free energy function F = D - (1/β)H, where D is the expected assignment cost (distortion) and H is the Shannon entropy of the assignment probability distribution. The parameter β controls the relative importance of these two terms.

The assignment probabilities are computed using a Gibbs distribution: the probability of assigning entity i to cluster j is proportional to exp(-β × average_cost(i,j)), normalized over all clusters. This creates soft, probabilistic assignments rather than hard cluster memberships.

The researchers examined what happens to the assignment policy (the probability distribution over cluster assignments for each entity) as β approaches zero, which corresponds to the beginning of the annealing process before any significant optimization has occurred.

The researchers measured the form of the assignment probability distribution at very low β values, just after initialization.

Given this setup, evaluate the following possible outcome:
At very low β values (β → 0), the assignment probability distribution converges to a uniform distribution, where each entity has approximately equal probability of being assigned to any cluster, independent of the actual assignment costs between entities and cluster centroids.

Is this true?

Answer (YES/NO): YES